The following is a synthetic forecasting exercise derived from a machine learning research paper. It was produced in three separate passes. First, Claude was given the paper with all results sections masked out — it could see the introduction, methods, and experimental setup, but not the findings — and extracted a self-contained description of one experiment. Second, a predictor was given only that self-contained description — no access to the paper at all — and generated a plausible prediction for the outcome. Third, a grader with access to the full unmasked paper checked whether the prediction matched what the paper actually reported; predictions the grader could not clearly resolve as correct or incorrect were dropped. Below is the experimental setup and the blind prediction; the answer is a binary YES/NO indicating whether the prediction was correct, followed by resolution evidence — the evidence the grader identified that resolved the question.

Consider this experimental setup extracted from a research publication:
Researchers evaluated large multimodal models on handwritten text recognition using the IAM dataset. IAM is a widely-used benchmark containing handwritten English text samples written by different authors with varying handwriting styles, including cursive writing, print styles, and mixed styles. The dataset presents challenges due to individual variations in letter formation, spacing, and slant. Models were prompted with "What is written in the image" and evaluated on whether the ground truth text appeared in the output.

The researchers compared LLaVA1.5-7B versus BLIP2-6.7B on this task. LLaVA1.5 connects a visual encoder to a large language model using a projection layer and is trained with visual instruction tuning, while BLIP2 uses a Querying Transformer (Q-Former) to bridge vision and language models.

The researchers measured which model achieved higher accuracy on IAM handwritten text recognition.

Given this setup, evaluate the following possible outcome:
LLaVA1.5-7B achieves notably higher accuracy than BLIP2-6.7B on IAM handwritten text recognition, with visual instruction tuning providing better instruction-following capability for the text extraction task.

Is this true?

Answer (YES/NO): YES